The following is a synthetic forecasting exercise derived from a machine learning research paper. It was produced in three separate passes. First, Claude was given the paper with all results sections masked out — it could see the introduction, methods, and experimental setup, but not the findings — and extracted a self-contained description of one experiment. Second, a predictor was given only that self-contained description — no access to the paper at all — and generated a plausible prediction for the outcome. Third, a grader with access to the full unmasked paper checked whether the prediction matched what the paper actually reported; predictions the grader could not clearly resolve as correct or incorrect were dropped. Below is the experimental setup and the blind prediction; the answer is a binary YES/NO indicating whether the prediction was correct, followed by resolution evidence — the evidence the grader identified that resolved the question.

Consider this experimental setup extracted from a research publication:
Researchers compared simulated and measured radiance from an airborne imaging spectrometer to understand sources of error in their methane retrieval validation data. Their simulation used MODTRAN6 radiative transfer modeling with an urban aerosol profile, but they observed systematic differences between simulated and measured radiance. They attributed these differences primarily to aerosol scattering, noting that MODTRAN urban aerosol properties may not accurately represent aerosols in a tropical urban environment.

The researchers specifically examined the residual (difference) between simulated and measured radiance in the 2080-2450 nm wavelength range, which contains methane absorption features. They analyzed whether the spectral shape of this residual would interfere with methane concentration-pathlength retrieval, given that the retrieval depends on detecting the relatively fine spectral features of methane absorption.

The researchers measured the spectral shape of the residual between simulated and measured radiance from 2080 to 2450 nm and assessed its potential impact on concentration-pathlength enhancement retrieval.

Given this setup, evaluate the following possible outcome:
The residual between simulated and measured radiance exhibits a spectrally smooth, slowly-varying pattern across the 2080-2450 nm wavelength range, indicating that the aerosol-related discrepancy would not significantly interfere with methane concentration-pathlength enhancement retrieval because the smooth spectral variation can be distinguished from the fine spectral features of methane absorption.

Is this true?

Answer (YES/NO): YES